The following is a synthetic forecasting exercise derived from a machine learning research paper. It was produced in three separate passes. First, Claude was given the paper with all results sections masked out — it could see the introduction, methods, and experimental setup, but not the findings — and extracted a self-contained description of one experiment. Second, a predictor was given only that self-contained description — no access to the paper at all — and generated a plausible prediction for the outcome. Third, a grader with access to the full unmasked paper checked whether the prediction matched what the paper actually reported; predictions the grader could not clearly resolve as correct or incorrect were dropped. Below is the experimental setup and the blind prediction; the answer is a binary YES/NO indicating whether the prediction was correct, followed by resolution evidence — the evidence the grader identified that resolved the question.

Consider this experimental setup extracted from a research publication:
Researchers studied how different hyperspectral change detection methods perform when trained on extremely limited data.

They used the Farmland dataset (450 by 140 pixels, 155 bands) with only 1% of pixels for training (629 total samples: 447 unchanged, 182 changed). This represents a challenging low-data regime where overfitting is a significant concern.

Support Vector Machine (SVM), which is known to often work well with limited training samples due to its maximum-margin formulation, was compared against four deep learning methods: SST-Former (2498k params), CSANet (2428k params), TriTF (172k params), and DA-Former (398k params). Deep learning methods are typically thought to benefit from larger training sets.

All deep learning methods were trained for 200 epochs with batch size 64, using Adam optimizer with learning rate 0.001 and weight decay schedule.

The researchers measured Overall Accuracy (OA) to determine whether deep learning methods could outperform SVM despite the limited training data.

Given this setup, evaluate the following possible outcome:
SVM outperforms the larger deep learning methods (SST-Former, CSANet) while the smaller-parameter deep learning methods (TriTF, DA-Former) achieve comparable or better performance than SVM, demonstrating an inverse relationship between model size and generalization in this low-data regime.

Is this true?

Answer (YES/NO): NO